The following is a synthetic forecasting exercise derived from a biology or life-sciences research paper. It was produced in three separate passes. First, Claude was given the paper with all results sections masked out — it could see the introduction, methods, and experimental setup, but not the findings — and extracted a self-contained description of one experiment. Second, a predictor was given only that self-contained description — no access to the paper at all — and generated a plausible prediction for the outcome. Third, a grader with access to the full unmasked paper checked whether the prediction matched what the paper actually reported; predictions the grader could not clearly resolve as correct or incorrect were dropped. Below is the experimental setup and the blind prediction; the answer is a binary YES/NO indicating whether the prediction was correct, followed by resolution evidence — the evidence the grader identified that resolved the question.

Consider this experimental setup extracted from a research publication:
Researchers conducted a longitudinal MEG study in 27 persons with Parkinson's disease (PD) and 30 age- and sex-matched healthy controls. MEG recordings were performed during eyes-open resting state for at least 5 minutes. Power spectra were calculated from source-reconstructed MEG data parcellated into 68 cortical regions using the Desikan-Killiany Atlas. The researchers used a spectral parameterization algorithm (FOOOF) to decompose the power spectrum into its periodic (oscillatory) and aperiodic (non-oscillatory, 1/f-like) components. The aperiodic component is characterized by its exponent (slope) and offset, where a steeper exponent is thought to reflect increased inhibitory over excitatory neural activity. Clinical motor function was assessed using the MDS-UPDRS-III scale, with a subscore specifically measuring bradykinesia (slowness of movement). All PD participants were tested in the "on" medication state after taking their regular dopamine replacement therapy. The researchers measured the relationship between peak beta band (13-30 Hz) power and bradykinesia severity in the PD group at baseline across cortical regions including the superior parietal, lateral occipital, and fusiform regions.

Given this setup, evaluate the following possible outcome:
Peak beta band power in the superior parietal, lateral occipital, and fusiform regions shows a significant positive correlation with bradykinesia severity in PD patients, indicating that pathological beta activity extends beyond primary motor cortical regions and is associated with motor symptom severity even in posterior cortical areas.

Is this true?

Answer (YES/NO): NO